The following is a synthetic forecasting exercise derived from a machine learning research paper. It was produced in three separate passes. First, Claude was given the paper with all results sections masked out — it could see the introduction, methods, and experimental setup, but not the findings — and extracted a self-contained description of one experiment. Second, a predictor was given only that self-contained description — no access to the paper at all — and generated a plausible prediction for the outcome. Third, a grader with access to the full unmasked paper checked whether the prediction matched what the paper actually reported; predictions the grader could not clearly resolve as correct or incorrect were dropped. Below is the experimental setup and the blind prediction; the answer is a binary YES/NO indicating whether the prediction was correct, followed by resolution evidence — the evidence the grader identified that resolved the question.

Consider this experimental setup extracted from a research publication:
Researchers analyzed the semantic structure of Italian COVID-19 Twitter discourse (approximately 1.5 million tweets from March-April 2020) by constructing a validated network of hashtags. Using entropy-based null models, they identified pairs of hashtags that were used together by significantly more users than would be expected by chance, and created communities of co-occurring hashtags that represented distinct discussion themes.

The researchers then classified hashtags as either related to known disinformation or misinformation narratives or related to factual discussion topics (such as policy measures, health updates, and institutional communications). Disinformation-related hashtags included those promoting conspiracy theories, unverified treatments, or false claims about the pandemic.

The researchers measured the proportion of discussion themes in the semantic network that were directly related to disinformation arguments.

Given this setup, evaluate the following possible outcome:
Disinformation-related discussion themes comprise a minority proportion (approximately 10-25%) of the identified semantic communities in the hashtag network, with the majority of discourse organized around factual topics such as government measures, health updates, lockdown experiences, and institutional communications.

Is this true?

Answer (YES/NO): NO